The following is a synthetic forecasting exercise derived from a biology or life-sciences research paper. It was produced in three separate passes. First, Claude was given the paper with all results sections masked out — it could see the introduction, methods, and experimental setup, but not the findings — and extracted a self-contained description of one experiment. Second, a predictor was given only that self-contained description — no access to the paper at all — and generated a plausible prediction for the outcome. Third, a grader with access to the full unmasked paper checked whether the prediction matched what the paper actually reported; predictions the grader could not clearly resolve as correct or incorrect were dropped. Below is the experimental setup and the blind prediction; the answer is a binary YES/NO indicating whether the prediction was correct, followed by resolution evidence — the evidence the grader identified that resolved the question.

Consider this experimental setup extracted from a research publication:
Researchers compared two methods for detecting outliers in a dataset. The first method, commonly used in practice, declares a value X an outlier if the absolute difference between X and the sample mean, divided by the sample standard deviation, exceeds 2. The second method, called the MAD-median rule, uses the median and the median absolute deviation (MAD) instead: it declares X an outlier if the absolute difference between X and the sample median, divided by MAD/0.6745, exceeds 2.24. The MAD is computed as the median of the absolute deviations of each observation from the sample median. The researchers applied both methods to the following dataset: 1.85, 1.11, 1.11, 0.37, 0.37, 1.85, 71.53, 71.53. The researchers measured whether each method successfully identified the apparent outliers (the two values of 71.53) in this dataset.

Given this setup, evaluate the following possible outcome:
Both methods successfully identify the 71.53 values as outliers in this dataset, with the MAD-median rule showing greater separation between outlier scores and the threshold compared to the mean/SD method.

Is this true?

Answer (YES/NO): NO